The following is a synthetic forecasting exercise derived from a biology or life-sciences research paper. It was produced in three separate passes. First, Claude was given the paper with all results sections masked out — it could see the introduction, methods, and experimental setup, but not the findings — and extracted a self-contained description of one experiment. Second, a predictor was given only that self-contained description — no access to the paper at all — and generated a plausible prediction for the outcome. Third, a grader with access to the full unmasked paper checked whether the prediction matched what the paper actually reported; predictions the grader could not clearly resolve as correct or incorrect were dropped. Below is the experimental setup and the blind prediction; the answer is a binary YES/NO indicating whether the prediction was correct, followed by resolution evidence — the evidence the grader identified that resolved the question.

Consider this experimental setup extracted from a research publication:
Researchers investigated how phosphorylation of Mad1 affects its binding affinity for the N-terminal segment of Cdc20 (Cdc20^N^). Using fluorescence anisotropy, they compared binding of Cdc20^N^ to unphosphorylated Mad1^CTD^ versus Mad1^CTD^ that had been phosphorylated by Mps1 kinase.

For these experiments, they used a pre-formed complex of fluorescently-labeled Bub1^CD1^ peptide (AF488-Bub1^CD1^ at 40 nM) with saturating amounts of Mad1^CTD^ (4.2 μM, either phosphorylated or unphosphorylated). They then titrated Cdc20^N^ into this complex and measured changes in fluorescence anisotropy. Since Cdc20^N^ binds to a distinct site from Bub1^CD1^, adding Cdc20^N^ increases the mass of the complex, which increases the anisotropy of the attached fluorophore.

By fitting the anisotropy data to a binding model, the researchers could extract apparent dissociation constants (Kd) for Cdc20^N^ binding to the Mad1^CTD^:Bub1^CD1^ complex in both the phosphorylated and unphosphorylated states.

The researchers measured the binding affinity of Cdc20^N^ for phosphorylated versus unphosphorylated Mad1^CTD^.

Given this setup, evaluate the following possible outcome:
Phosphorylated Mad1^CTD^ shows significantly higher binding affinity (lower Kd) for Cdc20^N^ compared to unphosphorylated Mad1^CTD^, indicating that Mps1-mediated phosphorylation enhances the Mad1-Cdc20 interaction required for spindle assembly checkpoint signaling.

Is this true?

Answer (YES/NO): YES